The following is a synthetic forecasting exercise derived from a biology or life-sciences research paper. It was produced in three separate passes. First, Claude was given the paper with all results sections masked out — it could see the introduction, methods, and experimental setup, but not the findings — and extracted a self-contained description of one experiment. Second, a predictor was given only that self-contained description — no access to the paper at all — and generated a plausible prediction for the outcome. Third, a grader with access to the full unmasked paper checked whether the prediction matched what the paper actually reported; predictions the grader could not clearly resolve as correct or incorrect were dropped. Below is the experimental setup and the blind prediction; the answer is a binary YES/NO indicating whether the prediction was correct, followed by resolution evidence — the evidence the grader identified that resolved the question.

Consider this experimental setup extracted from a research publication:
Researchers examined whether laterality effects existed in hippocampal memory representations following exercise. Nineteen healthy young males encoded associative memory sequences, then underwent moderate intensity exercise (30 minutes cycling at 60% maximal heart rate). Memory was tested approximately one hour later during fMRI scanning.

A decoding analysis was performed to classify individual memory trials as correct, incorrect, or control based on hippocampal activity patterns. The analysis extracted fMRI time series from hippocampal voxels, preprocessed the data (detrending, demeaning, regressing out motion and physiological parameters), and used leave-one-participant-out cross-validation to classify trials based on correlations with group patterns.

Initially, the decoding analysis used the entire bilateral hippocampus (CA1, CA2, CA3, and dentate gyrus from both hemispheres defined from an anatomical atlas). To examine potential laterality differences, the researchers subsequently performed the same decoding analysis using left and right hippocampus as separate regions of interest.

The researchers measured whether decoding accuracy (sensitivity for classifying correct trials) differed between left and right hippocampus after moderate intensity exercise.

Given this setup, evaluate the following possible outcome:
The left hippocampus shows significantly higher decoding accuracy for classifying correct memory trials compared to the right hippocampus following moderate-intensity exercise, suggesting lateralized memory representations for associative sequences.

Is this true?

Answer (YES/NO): NO